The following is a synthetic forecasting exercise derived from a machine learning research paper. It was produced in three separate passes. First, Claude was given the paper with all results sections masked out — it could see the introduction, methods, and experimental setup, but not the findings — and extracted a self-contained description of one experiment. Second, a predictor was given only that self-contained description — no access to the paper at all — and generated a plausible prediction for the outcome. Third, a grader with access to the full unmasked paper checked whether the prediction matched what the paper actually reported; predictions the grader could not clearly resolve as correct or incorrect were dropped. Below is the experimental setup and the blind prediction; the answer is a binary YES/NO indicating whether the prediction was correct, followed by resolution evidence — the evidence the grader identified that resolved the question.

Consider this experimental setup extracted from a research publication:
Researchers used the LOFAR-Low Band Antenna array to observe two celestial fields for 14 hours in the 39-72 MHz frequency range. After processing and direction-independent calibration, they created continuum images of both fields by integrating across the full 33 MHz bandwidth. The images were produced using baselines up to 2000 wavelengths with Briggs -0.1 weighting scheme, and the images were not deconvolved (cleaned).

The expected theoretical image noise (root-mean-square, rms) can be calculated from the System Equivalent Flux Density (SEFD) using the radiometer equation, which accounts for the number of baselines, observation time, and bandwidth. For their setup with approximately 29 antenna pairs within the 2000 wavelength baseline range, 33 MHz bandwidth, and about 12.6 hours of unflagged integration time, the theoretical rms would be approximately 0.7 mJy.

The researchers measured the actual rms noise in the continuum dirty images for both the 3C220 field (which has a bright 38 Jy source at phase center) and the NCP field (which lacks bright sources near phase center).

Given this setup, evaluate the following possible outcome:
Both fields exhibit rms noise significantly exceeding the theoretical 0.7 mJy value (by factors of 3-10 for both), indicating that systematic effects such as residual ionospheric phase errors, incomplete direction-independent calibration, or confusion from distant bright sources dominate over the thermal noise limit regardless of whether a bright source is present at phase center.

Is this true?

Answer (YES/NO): YES